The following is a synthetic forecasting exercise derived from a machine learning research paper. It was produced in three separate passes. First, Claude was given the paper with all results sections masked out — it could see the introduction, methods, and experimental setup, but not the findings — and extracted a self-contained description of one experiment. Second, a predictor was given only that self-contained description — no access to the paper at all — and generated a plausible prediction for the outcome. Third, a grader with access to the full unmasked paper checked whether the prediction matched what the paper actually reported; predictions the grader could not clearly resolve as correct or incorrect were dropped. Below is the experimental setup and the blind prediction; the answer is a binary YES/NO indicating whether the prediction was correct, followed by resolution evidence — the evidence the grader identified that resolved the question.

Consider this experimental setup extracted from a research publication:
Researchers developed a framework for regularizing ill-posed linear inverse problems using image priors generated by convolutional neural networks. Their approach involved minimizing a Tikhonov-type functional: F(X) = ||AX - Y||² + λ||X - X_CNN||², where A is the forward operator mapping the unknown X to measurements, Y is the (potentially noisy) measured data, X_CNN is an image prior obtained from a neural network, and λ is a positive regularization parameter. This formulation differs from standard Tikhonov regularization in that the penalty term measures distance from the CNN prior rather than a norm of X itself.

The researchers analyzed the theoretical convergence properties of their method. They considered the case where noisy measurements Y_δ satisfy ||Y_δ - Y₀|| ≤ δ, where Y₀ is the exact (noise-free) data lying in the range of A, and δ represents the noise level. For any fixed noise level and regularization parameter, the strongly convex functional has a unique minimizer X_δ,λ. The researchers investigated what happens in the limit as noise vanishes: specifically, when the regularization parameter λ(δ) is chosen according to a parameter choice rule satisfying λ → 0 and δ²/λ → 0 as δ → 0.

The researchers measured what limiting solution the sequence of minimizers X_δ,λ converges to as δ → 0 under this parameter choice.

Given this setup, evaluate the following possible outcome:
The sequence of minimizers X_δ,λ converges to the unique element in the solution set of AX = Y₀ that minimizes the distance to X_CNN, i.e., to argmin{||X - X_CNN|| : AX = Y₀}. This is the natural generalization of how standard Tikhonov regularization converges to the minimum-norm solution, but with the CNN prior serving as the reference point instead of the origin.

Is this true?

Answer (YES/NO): YES